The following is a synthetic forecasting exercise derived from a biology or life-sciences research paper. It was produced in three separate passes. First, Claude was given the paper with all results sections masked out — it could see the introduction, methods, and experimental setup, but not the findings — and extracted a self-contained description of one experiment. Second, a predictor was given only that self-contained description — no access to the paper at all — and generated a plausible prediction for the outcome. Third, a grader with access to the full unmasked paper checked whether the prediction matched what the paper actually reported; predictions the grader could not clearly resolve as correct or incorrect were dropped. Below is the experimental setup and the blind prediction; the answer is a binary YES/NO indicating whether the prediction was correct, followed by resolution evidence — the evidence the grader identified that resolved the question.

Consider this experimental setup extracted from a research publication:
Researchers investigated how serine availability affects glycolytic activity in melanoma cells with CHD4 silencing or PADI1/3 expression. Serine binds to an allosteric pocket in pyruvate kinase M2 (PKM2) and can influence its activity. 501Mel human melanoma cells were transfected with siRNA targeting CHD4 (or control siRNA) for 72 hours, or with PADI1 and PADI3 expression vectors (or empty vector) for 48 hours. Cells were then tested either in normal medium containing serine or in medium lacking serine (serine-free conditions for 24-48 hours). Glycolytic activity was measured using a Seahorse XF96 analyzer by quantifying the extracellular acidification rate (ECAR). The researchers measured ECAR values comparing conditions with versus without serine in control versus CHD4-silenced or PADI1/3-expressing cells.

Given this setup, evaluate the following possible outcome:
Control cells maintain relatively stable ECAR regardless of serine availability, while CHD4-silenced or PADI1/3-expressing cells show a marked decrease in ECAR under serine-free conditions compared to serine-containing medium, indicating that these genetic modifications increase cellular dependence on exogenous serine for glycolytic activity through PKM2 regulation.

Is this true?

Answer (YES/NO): NO